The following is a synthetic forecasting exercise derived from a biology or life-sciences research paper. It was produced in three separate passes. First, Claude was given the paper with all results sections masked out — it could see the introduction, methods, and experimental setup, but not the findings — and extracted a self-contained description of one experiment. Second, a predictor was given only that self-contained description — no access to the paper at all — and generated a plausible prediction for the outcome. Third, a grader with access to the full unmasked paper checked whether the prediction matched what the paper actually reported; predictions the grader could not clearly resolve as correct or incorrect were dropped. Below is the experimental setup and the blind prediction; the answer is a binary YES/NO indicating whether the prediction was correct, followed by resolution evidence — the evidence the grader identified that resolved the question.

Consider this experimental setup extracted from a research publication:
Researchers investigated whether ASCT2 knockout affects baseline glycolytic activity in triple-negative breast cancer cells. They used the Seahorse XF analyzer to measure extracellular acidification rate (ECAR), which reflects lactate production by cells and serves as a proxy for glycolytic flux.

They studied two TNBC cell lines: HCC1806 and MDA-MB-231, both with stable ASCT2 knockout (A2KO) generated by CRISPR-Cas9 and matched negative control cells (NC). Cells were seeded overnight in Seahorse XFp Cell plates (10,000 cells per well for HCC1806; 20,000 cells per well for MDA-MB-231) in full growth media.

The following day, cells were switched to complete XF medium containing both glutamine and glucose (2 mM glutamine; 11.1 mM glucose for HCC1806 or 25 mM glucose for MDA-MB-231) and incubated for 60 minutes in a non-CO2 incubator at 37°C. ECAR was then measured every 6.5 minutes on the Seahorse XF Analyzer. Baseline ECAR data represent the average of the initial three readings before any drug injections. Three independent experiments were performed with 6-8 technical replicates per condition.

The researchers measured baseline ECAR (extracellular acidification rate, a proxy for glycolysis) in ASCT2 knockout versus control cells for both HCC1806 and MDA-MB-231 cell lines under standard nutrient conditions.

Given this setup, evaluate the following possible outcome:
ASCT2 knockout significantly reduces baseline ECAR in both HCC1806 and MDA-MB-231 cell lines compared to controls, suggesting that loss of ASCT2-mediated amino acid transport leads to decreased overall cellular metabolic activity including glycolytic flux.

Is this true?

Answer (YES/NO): NO